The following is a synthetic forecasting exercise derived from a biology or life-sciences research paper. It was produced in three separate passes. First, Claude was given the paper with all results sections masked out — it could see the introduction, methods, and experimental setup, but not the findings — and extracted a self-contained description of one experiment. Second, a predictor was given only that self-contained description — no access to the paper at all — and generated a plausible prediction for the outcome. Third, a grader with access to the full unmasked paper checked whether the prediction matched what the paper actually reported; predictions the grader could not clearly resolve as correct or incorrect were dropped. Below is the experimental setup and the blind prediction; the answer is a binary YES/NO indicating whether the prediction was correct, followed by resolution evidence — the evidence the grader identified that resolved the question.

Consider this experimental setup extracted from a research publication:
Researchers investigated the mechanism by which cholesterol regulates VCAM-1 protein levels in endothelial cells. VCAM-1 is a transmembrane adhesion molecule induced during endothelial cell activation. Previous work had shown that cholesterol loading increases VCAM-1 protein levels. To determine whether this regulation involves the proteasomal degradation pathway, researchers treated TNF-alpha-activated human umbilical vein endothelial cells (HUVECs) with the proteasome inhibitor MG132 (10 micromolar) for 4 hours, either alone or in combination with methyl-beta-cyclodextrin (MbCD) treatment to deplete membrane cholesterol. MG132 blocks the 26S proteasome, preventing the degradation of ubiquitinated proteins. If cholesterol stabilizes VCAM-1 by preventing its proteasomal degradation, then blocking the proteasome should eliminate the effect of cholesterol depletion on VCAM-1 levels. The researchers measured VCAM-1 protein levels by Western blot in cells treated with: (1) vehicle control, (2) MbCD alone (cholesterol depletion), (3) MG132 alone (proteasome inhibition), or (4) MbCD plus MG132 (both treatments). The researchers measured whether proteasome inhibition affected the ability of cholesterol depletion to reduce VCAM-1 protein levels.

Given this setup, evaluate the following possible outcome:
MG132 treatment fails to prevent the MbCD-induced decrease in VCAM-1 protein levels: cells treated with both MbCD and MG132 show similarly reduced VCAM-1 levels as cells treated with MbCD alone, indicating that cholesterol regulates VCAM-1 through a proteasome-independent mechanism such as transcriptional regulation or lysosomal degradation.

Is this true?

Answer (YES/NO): NO